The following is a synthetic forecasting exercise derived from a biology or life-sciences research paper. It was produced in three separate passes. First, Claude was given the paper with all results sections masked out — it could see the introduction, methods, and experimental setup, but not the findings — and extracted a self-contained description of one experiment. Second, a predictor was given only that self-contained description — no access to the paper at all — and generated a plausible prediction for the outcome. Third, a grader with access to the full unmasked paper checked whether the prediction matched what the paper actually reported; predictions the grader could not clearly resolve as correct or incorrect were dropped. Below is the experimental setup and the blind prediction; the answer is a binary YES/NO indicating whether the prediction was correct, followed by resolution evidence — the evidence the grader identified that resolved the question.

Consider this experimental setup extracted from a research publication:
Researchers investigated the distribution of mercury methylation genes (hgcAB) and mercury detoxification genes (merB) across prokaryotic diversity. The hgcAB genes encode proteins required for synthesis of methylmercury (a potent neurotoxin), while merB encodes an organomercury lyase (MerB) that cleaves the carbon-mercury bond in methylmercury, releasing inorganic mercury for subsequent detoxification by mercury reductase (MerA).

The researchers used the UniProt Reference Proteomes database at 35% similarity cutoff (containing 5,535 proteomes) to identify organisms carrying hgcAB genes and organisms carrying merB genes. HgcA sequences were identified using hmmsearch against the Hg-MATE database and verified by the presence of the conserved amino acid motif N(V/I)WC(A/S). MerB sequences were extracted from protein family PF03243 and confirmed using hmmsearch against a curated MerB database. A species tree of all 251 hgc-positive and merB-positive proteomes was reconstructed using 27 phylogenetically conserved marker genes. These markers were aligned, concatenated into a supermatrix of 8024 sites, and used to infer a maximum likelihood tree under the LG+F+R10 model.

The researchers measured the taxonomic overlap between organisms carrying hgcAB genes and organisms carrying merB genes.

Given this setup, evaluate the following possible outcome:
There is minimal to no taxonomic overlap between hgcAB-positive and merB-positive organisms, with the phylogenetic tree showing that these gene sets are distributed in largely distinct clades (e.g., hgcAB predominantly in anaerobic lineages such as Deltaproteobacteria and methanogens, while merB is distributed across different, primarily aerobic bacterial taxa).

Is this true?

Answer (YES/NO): NO